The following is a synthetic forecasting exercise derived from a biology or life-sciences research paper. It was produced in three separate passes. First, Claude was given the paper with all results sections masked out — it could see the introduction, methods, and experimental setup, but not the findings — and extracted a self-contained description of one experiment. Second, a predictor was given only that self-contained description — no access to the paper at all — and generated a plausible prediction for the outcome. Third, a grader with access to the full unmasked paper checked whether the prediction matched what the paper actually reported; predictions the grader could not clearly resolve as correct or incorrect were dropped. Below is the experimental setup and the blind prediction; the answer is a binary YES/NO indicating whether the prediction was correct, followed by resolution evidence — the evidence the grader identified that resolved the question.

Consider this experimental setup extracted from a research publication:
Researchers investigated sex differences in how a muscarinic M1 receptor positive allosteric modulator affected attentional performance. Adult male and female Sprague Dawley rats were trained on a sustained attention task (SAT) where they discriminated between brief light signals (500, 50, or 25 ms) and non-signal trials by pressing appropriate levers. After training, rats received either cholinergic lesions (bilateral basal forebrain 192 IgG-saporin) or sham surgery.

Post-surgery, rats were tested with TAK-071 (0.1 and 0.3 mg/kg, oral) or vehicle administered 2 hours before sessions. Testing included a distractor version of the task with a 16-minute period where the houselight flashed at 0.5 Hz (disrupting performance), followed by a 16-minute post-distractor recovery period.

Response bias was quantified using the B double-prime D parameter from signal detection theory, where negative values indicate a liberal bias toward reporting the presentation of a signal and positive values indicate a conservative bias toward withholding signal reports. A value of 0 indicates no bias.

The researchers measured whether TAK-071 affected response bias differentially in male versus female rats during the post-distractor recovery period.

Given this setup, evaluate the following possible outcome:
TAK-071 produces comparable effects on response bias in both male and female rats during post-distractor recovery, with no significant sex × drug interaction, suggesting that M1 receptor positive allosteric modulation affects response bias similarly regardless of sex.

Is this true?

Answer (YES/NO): NO